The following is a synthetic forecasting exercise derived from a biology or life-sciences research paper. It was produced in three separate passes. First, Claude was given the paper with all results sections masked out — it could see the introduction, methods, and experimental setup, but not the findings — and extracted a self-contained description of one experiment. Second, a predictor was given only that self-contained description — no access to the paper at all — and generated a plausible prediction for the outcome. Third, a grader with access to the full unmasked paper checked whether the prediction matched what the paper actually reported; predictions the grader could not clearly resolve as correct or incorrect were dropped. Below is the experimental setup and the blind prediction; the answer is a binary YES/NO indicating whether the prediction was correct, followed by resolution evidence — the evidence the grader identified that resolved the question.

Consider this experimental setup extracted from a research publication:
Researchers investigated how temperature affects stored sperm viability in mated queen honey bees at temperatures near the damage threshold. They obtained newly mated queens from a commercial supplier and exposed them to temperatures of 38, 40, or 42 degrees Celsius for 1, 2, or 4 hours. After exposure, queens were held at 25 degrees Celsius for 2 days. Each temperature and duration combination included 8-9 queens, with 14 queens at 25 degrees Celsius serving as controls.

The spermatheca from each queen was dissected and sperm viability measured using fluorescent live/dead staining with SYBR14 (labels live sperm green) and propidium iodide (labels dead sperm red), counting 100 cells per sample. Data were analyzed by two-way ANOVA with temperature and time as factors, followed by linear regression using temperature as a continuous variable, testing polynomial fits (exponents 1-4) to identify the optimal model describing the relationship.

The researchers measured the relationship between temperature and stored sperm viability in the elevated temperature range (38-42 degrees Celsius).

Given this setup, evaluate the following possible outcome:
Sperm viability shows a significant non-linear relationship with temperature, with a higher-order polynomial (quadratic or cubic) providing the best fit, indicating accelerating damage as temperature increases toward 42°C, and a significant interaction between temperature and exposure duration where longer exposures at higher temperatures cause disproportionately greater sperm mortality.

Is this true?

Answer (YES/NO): YES